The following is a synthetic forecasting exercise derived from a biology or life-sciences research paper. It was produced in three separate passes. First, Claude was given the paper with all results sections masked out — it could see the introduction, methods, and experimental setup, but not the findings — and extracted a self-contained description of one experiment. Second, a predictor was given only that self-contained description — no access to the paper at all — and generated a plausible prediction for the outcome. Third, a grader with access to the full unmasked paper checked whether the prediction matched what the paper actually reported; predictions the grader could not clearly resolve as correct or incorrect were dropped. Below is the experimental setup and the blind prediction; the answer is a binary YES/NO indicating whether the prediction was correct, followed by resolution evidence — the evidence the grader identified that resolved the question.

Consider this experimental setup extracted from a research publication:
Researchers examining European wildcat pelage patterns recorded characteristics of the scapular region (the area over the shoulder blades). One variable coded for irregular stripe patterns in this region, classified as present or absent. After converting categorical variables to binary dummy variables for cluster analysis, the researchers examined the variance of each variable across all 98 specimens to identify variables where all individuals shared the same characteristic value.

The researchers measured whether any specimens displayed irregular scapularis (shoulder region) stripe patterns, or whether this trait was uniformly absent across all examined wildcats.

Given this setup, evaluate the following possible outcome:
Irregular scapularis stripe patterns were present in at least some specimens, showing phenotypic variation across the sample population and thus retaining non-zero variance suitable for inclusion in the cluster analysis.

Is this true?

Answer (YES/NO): NO